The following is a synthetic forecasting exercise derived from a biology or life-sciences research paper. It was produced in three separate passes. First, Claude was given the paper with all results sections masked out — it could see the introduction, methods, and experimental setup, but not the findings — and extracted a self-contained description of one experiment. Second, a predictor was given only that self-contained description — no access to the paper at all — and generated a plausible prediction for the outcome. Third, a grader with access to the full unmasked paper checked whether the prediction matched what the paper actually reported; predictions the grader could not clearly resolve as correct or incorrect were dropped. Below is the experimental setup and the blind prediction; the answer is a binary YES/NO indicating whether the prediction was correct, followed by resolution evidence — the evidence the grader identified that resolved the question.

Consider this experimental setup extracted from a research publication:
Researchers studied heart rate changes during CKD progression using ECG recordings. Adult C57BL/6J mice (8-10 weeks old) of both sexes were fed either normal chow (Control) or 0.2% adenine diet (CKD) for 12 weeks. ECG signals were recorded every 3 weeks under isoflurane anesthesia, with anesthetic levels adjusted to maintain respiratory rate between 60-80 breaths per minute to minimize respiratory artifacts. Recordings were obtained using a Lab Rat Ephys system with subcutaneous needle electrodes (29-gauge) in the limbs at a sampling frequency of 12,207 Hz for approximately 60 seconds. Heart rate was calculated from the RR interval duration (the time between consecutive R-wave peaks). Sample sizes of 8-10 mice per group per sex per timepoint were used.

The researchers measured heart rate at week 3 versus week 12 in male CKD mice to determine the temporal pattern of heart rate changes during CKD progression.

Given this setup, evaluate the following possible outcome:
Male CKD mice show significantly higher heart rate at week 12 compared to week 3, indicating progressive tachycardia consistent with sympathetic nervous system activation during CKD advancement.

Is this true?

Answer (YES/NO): NO